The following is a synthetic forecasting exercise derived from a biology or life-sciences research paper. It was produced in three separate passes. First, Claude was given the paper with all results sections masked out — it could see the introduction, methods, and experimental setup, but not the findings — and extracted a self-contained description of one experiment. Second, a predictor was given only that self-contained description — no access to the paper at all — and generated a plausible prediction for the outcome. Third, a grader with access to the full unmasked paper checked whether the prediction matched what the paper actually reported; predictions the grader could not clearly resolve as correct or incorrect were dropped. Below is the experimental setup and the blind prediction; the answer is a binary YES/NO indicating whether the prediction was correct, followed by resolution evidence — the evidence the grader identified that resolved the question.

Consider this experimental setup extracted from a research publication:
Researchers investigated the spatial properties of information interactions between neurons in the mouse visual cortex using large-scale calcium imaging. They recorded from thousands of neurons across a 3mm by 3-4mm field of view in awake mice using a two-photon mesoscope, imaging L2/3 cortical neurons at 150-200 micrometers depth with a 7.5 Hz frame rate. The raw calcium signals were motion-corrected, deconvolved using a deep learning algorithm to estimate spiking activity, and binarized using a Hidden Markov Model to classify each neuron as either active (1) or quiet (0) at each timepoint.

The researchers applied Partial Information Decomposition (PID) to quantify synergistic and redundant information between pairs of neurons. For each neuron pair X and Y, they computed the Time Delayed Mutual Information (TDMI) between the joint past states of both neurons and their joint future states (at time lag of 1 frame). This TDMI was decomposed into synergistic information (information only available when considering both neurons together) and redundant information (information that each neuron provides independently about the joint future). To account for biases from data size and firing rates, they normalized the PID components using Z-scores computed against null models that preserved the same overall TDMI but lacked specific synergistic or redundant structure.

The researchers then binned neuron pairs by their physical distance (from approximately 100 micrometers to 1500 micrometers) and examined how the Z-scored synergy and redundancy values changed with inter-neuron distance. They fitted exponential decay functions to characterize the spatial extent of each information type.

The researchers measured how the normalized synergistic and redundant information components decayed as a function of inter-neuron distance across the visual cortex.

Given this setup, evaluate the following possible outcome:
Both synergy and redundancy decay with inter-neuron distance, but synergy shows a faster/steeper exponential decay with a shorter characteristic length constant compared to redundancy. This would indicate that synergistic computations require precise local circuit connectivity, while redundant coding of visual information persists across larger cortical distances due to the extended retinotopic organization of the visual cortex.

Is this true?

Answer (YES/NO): YES